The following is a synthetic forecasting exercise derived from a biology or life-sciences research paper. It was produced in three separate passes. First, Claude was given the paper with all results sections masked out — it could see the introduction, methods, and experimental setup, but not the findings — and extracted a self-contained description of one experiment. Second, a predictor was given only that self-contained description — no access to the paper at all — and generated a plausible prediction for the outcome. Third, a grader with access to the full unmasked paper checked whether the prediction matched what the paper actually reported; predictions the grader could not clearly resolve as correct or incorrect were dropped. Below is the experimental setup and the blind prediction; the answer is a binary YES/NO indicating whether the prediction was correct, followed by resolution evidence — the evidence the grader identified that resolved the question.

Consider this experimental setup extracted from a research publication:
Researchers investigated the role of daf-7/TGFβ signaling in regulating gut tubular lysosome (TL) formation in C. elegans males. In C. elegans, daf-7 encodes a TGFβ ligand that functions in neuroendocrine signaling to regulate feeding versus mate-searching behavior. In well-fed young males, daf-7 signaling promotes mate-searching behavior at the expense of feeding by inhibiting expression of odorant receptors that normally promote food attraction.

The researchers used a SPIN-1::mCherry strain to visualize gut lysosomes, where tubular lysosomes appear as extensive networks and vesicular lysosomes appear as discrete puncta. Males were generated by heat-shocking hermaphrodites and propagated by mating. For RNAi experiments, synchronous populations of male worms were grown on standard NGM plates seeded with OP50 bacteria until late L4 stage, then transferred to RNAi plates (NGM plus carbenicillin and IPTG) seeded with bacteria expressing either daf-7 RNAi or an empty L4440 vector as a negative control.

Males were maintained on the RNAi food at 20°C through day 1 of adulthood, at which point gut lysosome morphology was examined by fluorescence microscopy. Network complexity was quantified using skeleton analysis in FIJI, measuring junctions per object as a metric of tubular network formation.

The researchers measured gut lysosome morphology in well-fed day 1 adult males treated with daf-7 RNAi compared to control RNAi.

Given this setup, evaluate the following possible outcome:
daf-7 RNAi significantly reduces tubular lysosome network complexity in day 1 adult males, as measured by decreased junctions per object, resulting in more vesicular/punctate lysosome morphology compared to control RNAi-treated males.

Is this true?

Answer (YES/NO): NO